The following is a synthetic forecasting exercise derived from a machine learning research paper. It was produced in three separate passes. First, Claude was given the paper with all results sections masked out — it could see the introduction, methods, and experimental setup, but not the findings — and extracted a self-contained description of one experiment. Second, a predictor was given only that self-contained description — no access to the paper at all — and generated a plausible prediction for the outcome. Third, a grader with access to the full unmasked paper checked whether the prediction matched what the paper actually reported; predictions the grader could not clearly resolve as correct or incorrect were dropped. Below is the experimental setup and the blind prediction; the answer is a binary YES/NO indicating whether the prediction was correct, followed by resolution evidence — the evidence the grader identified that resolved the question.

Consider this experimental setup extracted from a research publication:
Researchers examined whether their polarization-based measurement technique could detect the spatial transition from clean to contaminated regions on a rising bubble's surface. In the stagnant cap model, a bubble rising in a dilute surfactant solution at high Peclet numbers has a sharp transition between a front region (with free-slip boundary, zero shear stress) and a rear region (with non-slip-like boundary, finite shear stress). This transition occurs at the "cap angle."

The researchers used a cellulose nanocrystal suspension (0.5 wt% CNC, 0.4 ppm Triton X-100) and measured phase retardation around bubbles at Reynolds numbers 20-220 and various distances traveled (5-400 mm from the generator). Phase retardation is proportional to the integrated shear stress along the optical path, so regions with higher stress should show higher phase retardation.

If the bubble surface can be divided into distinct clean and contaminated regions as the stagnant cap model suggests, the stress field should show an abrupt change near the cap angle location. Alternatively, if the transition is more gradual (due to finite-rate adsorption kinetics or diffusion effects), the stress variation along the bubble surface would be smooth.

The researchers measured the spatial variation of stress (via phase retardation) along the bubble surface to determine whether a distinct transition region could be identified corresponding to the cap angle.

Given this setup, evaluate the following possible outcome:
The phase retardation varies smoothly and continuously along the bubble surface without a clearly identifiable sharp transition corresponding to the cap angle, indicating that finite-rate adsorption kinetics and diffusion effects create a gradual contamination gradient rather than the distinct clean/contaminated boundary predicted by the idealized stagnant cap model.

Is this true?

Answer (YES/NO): NO